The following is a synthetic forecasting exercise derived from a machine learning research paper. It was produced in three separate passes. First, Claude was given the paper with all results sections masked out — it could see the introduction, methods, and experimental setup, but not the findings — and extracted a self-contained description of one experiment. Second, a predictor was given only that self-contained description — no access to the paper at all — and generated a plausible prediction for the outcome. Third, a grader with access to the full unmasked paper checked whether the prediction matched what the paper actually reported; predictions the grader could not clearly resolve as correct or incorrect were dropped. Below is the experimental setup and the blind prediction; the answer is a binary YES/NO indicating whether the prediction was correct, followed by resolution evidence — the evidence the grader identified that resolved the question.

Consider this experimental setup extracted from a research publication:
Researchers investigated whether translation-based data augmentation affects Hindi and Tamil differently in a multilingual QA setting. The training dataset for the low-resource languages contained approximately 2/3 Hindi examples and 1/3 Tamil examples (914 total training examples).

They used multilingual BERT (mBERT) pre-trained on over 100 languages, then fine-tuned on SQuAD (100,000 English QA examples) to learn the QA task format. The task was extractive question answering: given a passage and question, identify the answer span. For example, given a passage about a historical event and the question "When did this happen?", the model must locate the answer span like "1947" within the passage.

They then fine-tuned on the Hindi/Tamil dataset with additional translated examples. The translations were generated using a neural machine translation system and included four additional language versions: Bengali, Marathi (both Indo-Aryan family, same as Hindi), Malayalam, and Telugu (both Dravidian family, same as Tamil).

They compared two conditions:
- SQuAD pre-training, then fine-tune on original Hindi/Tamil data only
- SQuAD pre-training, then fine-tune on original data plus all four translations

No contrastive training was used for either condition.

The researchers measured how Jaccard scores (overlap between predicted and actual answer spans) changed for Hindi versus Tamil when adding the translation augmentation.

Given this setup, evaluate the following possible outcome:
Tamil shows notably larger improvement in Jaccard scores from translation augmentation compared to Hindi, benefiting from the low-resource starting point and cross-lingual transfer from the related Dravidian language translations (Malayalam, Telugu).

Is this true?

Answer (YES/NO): NO